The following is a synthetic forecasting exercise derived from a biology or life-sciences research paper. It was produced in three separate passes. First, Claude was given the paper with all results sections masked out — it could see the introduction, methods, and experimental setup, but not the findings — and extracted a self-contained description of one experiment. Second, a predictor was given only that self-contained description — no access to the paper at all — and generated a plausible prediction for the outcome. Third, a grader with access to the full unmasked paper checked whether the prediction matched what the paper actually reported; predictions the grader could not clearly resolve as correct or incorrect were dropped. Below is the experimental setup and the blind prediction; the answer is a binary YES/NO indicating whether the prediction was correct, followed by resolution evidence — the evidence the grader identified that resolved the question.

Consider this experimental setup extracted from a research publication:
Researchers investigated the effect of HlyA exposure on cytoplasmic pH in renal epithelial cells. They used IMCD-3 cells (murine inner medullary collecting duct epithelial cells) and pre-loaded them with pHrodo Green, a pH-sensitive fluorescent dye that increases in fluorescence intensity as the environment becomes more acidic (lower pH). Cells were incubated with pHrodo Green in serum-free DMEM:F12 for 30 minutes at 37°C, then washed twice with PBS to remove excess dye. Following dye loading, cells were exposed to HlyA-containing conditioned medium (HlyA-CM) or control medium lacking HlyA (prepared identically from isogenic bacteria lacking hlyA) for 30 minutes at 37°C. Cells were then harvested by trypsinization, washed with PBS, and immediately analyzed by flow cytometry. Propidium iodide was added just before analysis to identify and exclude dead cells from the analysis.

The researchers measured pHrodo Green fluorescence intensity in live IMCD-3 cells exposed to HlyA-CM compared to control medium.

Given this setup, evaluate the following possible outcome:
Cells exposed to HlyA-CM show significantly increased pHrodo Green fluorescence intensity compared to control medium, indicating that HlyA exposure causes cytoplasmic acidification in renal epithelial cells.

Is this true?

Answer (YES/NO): YES